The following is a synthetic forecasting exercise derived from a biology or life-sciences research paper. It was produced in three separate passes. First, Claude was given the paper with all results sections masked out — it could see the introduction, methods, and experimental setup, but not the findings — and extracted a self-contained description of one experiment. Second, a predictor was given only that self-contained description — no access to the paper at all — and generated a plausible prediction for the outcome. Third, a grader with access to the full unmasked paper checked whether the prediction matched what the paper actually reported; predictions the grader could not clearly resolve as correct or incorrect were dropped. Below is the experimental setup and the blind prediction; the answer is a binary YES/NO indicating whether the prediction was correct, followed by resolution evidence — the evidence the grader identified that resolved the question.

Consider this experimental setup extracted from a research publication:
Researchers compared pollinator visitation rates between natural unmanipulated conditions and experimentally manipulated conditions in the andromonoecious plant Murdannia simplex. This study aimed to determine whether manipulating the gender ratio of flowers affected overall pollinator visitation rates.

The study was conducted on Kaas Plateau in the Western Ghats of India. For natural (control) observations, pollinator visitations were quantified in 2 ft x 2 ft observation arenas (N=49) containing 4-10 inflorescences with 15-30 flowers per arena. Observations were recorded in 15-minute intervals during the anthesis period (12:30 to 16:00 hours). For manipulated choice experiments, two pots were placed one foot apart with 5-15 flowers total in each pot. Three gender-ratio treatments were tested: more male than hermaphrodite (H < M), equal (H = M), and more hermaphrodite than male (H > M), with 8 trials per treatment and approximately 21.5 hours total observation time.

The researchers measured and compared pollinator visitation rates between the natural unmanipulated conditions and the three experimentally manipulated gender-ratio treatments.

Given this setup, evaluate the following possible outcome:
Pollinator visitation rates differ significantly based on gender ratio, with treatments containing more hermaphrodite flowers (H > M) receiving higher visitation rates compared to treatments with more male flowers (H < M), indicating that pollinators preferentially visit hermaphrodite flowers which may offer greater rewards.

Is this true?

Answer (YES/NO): NO